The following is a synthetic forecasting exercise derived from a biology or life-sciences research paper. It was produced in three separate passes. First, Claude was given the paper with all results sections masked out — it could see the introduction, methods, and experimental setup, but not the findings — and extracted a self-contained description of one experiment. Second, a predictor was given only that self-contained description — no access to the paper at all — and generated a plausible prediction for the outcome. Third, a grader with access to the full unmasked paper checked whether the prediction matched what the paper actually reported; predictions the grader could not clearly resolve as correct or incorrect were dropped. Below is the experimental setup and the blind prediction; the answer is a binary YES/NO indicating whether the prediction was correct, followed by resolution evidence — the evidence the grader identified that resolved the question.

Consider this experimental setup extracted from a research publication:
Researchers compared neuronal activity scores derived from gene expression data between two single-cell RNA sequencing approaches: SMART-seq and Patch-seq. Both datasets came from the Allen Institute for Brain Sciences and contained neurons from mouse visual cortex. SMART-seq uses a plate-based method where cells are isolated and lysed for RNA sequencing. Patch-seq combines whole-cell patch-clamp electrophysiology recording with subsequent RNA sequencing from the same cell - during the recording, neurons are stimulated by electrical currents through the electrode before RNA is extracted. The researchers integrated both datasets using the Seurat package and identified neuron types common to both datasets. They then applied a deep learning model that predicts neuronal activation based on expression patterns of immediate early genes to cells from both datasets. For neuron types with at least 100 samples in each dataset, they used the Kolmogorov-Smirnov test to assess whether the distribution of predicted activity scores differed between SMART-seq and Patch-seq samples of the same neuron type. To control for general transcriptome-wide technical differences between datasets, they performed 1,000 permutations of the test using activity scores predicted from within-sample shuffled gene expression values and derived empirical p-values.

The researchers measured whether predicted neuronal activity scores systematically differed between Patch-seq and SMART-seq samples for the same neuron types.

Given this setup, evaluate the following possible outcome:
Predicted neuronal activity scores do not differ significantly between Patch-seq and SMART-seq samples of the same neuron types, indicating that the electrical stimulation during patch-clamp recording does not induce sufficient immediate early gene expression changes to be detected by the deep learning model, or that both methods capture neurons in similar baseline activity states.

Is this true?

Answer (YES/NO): NO